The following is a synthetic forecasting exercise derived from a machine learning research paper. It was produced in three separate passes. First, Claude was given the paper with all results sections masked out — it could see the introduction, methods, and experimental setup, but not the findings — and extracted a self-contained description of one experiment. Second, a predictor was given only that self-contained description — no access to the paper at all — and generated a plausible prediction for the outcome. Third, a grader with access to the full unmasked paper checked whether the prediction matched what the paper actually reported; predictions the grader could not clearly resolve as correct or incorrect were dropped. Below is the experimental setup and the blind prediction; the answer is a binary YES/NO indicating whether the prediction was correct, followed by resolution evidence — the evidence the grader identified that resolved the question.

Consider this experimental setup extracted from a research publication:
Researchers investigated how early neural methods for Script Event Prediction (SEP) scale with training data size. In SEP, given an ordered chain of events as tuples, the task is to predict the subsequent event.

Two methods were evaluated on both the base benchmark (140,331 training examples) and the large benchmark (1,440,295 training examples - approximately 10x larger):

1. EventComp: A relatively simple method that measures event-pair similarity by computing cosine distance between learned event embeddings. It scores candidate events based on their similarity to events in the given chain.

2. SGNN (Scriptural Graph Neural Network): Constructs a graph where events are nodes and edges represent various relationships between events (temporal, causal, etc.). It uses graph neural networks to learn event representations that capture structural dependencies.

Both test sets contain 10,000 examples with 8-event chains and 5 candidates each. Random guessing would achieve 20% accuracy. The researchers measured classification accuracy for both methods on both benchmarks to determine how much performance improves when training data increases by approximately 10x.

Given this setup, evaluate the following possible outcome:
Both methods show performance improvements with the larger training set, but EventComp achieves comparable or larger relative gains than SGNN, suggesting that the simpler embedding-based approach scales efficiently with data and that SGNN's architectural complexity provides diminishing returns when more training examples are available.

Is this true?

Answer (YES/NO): NO